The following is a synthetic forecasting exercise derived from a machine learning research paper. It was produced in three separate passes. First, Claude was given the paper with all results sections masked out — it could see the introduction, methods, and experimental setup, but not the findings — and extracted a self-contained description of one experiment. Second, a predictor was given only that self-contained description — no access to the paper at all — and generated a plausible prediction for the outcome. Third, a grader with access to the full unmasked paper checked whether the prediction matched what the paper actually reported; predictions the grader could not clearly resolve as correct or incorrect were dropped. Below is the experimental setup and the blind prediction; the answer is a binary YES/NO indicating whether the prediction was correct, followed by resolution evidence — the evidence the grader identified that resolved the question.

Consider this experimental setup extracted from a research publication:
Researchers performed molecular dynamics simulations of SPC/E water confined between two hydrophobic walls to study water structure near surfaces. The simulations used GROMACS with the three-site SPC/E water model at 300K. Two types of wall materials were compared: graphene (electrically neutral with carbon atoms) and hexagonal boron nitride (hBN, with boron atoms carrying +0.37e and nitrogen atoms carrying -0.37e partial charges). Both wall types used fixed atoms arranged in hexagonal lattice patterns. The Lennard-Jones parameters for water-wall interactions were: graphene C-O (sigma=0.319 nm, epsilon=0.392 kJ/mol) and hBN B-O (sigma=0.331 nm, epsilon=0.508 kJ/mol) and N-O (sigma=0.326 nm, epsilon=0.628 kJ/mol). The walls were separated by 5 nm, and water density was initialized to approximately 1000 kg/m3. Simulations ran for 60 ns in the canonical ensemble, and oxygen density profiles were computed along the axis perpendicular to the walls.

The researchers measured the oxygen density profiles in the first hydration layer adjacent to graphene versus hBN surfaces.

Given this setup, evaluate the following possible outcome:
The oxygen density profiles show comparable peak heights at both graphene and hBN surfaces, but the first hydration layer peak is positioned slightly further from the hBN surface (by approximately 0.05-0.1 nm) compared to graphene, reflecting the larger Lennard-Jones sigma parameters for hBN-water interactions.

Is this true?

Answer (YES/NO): NO